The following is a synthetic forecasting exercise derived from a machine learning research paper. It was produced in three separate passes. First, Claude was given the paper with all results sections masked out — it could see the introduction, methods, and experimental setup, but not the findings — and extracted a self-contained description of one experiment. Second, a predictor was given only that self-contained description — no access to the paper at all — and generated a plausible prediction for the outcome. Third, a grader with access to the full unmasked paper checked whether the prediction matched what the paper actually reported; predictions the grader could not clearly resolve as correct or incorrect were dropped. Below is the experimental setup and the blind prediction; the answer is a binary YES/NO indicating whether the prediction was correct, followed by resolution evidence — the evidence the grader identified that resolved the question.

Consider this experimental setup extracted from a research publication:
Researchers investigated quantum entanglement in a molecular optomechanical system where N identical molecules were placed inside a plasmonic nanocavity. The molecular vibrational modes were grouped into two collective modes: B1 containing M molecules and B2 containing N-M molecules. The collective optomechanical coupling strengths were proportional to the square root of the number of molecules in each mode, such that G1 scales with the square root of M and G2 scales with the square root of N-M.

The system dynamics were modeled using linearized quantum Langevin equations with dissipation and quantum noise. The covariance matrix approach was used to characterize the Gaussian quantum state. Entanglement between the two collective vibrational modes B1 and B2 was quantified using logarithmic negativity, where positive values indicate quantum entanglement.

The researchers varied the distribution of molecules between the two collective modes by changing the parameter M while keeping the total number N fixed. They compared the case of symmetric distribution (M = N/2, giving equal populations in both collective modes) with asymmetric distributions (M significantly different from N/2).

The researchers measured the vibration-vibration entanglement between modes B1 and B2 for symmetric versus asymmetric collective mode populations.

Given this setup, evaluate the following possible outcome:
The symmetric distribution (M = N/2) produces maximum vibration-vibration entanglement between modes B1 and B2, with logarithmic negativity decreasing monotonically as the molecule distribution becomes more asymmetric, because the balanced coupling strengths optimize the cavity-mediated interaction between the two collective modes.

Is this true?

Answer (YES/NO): YES